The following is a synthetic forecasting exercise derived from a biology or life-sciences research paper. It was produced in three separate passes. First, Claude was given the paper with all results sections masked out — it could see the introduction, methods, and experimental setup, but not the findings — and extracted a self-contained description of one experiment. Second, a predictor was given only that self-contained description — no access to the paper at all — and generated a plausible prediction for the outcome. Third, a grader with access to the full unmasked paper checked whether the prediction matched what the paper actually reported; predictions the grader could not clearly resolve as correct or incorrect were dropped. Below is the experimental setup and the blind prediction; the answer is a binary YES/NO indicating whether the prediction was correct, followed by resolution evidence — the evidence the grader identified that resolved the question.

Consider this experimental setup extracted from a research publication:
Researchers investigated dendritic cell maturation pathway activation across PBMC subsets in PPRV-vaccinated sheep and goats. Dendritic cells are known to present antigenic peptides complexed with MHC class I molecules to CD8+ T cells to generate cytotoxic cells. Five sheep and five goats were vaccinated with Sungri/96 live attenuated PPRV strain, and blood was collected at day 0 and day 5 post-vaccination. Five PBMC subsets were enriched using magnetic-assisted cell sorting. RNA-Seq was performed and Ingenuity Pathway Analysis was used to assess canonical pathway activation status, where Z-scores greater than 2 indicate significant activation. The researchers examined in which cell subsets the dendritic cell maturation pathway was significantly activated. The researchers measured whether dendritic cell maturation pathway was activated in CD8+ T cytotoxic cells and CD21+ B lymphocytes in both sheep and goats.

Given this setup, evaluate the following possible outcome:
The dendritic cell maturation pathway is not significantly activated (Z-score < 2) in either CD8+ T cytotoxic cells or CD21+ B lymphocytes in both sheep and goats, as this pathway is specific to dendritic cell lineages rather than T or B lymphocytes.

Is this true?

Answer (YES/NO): NO